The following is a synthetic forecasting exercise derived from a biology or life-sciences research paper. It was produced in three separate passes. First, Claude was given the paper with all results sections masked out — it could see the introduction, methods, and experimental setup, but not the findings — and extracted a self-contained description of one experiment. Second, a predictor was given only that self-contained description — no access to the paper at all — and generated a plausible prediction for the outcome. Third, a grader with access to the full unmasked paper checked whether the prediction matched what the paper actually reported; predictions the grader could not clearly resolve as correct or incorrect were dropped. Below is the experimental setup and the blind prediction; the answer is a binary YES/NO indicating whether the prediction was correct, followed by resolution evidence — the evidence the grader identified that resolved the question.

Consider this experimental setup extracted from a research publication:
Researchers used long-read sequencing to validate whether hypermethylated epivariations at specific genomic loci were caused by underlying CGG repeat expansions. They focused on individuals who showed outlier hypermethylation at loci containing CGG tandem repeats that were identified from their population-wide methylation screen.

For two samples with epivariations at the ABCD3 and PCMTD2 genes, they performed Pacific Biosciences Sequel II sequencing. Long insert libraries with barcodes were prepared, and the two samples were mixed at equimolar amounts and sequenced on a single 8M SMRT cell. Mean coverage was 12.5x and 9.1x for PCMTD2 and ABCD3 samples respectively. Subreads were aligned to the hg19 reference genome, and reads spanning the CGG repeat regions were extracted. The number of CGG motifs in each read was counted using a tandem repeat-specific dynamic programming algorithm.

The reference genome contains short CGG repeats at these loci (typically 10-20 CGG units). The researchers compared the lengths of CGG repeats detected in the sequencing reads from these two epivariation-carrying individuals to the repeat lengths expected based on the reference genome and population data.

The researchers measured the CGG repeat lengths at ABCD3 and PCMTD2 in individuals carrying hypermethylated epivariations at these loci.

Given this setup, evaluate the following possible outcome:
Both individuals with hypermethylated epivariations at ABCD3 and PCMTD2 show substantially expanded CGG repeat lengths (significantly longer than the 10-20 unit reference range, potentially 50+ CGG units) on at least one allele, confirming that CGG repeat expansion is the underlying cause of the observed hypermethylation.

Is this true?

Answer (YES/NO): YES